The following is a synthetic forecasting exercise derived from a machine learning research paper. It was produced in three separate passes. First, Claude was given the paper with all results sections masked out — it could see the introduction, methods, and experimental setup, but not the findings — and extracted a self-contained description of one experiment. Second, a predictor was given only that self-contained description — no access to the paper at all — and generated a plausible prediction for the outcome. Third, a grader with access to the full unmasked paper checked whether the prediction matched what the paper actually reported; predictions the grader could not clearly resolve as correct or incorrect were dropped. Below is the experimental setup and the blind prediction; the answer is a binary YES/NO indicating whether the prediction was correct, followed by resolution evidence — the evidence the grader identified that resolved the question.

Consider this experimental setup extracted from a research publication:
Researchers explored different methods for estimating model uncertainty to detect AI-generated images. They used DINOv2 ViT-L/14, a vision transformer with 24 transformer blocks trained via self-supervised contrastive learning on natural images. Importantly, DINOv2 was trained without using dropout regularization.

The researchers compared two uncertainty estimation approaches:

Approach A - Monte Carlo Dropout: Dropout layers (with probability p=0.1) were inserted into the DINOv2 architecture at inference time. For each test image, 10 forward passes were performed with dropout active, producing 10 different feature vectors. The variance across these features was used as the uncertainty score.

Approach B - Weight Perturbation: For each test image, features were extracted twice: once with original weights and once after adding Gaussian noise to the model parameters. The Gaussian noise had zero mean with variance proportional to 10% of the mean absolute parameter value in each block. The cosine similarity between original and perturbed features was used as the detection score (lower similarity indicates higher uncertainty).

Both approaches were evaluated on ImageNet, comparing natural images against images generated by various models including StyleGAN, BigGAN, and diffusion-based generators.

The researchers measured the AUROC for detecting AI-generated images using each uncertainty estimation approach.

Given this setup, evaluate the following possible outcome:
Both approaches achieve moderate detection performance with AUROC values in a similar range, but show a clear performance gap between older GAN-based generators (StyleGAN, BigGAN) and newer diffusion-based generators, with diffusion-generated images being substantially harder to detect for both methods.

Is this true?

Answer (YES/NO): NO